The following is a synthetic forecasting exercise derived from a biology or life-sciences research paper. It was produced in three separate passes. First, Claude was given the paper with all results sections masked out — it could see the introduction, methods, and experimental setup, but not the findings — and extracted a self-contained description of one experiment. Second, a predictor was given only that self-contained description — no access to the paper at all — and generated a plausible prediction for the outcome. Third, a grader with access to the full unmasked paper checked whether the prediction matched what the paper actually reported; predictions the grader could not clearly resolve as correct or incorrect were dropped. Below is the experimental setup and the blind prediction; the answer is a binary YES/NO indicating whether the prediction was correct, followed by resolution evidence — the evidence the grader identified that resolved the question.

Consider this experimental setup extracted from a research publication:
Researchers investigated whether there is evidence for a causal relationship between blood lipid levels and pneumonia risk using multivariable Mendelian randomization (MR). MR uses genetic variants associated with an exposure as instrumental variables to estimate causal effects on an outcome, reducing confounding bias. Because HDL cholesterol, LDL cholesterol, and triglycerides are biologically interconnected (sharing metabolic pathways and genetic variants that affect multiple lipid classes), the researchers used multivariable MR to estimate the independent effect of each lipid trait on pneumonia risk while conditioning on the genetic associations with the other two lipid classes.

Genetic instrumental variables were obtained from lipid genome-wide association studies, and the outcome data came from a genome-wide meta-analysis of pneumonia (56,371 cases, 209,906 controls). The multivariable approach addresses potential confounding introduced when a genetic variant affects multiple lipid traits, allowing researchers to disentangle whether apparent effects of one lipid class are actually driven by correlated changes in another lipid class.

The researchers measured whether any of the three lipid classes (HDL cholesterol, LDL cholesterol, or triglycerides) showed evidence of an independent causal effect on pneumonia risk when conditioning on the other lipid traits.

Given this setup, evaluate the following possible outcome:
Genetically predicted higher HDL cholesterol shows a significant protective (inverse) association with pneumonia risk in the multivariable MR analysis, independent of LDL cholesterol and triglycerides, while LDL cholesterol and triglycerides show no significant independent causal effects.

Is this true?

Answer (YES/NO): NO